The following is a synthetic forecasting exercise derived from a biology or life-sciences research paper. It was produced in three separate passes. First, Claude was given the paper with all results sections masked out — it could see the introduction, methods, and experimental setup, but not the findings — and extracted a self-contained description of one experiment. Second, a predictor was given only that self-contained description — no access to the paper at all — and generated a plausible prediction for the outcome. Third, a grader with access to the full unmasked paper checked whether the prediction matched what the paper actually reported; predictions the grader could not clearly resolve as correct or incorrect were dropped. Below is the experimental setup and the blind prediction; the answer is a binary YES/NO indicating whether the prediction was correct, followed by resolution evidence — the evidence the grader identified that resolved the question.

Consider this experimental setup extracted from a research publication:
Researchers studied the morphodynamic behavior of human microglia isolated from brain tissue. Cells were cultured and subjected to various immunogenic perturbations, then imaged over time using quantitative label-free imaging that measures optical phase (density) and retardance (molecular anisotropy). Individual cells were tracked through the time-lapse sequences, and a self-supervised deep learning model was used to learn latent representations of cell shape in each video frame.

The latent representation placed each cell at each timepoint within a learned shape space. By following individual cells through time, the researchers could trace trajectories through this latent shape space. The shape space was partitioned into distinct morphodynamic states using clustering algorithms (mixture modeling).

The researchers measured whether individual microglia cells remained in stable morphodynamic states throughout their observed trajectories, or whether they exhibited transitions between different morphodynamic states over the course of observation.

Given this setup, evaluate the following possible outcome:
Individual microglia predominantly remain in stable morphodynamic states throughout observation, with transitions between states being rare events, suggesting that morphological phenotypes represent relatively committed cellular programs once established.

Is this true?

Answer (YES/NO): YES